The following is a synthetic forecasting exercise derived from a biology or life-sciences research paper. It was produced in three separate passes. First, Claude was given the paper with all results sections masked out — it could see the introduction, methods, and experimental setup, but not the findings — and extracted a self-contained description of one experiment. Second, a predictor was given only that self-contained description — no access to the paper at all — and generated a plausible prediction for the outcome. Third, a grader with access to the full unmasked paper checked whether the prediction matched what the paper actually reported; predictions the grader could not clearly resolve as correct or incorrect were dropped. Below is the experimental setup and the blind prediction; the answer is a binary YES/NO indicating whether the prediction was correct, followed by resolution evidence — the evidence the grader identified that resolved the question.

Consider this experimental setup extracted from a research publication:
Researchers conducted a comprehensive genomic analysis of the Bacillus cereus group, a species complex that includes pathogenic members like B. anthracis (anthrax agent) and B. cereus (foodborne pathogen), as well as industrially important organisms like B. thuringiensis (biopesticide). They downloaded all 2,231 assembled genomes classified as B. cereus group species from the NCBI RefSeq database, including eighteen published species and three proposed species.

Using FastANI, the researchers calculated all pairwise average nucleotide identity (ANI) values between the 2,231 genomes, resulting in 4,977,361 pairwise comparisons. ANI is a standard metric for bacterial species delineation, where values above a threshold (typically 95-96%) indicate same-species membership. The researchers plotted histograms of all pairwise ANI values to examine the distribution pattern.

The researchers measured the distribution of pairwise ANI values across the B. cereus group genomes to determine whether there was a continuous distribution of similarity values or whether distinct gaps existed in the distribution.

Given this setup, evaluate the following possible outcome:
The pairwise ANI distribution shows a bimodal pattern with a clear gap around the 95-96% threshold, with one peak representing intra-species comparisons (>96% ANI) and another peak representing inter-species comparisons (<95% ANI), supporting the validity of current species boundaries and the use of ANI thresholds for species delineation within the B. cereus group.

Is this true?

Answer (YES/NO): NO